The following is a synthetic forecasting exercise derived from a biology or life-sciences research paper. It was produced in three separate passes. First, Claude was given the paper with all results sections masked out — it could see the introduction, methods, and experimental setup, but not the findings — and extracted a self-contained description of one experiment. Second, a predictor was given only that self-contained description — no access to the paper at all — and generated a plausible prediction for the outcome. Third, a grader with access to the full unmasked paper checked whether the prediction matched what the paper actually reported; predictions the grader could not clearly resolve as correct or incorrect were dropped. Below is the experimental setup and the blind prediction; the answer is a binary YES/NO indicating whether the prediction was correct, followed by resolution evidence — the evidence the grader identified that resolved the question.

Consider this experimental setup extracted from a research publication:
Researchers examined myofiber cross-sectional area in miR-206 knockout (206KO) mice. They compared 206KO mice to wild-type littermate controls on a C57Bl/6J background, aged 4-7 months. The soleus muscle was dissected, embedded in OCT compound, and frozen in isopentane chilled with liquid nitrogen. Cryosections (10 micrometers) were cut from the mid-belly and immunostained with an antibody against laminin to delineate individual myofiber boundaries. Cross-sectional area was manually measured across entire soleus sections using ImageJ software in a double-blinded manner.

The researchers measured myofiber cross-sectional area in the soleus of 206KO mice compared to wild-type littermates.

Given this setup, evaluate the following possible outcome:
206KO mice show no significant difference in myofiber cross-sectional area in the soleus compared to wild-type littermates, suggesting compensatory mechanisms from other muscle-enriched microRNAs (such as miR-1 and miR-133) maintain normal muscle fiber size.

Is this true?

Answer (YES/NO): NO